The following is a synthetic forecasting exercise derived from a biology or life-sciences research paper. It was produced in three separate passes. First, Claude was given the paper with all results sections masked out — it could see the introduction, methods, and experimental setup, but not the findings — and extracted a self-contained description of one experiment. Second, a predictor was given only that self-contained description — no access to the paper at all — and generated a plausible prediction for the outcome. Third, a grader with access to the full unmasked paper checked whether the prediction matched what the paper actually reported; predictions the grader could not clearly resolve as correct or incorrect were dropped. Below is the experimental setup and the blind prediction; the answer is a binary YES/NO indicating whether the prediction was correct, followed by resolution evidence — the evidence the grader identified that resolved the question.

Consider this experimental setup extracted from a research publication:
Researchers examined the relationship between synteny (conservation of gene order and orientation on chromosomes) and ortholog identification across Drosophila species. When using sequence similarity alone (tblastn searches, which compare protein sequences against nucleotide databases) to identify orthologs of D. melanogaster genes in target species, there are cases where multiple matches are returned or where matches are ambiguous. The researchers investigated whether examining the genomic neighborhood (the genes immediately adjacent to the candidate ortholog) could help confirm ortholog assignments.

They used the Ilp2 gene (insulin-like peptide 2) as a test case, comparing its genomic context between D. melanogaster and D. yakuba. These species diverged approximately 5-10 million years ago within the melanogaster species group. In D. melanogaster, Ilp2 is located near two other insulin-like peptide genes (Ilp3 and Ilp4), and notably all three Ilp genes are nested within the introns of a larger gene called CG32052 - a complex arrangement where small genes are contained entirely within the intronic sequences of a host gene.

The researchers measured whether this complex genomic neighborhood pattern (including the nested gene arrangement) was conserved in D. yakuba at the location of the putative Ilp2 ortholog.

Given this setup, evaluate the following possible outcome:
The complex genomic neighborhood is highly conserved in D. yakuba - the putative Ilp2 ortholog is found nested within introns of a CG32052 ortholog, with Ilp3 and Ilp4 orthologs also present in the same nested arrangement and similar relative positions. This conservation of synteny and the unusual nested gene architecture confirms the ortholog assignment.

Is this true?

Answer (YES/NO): YES